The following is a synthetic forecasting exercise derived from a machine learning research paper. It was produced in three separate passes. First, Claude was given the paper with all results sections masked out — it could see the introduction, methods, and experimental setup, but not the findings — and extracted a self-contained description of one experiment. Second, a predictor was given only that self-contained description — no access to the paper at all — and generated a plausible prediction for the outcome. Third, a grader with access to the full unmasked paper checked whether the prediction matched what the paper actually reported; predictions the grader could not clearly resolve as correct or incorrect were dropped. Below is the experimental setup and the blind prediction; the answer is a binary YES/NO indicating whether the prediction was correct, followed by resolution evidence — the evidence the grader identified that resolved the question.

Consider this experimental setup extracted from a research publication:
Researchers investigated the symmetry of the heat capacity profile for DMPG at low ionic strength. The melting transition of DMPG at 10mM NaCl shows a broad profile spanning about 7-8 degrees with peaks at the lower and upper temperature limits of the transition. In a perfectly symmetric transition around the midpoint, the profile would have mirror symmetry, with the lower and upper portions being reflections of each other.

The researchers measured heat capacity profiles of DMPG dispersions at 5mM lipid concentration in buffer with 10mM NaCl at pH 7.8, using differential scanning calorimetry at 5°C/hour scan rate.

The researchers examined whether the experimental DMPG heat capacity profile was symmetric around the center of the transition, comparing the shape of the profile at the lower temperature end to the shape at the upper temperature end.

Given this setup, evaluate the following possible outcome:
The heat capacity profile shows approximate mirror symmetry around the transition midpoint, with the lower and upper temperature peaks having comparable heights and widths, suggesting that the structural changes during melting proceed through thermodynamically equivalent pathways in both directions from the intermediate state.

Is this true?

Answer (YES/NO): NO